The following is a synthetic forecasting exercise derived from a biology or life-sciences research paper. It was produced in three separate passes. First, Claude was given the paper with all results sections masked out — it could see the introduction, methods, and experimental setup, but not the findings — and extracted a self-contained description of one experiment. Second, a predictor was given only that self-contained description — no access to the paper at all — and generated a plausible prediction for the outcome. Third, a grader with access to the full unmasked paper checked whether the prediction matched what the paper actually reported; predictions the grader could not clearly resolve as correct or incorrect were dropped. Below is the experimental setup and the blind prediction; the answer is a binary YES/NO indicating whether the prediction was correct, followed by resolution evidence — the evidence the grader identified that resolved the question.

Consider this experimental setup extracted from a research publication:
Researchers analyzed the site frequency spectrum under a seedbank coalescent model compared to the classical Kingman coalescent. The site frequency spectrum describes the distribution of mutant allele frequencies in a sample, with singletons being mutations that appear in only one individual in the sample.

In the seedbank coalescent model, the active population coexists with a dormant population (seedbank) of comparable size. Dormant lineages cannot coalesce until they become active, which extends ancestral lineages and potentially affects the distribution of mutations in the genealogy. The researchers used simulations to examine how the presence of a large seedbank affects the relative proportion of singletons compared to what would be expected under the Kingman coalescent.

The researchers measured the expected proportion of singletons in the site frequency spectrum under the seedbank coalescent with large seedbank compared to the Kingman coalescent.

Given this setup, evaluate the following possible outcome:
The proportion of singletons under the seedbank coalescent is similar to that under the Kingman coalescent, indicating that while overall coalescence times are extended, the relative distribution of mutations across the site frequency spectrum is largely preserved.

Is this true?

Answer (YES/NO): NO